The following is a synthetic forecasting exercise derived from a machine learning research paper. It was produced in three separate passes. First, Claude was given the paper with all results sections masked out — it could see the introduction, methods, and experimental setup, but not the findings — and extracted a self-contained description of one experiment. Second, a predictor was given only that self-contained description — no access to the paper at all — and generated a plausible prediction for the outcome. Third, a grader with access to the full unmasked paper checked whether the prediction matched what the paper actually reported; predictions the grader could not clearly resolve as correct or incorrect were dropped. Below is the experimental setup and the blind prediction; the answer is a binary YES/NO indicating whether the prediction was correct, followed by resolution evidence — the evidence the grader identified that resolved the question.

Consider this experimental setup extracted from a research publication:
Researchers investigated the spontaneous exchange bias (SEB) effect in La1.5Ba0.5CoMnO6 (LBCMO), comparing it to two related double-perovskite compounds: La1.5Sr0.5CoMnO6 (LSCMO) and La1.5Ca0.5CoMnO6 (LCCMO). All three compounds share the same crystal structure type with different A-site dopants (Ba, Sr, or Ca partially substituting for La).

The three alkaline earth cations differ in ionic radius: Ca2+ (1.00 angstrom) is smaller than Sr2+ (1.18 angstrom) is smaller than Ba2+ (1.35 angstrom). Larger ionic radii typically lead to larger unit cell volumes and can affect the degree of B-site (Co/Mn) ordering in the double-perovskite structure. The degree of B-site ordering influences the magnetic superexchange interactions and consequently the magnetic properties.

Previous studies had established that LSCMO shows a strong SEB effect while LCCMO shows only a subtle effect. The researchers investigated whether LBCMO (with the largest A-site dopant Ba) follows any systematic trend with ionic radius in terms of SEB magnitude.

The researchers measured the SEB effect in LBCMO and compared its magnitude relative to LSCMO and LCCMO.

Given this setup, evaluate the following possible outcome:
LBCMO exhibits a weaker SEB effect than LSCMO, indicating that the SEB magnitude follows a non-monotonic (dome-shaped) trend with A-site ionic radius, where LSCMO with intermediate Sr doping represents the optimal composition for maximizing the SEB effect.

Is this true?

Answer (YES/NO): YES